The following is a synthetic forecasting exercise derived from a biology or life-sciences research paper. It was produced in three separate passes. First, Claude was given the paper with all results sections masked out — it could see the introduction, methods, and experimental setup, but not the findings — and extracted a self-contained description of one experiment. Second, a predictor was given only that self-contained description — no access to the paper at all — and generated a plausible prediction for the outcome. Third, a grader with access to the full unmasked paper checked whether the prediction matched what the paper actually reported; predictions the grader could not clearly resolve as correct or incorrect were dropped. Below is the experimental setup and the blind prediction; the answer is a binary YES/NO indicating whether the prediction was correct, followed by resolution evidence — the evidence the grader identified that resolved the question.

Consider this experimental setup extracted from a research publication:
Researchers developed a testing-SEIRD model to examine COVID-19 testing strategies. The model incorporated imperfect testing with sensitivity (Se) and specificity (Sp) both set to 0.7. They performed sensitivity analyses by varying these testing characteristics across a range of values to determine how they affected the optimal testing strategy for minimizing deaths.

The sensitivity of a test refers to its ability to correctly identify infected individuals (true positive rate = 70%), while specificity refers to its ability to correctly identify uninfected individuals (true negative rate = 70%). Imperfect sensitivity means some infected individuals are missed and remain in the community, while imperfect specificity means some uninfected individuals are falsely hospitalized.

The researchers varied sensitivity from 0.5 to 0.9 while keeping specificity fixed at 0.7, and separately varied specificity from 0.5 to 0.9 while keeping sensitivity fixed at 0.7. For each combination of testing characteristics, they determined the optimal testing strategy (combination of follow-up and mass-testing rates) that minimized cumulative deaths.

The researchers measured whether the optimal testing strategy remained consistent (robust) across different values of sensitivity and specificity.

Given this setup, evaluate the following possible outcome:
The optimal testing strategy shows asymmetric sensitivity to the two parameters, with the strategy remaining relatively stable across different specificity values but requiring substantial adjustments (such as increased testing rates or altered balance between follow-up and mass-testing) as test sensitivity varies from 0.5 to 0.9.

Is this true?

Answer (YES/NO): NO